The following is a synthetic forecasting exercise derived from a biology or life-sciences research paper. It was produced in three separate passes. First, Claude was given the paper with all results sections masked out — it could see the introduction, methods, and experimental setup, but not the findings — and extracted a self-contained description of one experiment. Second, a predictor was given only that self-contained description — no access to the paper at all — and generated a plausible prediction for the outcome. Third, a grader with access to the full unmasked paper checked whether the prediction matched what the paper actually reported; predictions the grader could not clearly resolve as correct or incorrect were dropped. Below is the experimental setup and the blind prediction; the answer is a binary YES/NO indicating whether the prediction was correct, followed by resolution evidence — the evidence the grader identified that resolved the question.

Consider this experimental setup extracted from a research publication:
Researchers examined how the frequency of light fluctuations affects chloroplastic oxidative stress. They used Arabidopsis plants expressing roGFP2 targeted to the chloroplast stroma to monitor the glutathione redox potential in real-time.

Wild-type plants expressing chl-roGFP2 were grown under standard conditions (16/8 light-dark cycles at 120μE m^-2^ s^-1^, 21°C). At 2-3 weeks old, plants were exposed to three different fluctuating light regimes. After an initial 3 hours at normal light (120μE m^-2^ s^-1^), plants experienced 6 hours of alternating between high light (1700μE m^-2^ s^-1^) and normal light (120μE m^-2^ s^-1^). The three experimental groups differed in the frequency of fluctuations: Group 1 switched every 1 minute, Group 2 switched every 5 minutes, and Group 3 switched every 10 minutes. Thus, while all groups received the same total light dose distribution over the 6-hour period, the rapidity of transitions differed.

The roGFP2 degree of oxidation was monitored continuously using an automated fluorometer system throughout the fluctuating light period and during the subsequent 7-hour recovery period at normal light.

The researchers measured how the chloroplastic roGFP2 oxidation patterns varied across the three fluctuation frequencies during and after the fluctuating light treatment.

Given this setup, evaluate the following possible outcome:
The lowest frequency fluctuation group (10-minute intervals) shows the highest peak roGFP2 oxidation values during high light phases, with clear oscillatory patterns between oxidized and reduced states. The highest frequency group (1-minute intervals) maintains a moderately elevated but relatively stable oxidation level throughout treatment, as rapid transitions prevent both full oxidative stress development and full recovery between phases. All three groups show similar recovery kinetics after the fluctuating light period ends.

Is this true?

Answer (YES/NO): NO